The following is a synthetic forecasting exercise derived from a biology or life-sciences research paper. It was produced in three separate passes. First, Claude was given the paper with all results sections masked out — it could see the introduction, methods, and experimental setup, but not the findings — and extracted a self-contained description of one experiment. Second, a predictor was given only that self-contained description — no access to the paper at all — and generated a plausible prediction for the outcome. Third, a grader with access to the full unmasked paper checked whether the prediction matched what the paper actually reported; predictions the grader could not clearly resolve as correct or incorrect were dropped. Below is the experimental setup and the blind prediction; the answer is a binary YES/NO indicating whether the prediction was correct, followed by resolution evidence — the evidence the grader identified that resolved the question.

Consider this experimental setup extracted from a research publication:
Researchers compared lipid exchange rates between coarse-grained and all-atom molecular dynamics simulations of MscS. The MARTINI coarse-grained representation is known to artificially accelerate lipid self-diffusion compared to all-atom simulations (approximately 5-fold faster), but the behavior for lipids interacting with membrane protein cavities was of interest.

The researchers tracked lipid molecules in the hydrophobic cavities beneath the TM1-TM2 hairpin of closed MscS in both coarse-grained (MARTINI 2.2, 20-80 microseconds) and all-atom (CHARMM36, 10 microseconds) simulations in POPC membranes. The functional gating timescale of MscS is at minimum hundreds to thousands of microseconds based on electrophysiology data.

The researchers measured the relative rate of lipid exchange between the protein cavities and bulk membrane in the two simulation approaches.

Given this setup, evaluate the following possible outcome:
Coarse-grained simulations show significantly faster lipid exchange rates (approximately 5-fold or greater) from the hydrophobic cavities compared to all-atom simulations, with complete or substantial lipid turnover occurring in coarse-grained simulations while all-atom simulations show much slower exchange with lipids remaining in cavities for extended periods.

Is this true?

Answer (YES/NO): NO